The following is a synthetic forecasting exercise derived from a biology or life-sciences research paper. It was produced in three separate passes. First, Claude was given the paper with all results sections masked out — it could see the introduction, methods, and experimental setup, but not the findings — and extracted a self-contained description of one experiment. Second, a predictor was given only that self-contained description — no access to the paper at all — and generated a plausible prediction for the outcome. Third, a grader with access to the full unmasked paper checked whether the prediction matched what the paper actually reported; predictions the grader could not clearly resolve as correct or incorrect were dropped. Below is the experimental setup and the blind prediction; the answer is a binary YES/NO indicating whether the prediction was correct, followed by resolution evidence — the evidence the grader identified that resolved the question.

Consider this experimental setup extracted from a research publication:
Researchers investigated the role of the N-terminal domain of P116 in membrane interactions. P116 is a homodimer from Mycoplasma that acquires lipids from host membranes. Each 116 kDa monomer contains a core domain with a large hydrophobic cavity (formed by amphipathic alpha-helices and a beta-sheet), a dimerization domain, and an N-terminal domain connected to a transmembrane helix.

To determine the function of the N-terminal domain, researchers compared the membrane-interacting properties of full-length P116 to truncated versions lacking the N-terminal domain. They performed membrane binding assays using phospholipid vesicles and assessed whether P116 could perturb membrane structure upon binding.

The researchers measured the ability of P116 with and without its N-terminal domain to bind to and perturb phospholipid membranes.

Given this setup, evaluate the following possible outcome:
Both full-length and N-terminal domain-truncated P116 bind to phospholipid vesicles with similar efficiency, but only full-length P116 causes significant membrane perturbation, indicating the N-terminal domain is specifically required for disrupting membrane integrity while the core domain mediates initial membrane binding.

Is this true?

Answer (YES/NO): NO